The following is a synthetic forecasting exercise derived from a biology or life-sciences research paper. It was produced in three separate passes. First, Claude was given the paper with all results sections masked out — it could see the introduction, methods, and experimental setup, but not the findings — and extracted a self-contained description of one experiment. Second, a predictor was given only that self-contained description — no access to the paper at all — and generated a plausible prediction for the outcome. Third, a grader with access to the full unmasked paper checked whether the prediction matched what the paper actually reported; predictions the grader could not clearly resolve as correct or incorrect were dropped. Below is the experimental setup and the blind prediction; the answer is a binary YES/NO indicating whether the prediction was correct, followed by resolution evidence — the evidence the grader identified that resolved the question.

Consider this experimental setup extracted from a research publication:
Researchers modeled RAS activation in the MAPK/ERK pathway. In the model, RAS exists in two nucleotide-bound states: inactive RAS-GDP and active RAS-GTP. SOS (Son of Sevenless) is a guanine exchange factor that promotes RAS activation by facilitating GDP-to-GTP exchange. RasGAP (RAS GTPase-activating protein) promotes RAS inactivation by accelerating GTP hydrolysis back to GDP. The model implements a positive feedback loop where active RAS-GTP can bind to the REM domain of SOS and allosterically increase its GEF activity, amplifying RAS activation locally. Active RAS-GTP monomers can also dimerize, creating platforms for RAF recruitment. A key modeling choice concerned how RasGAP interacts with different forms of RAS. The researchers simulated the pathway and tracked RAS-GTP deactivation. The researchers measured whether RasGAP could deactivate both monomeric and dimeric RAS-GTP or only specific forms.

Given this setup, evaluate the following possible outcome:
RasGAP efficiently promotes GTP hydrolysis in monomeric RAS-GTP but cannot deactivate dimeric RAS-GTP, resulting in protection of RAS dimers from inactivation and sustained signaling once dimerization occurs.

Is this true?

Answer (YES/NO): YES